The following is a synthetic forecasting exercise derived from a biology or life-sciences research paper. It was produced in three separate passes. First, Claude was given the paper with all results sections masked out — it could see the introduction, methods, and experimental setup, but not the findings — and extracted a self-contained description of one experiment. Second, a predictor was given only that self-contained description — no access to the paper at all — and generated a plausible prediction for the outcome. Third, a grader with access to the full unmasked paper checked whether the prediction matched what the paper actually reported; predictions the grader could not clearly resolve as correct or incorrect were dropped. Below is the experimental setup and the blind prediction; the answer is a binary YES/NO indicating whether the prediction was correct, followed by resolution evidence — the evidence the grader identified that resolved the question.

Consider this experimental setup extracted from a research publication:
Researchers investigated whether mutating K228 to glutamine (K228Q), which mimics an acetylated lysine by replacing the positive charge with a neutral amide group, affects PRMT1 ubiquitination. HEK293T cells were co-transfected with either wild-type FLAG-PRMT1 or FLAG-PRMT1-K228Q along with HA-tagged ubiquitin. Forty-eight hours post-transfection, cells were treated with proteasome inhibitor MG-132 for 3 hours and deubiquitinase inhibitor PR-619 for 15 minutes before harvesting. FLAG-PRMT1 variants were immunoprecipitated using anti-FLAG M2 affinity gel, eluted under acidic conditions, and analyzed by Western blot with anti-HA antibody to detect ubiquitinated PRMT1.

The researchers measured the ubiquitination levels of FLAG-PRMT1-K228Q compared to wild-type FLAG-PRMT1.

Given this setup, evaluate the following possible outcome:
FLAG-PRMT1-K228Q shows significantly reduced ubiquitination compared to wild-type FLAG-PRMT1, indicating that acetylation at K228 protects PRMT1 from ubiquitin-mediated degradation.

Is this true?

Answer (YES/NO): NO